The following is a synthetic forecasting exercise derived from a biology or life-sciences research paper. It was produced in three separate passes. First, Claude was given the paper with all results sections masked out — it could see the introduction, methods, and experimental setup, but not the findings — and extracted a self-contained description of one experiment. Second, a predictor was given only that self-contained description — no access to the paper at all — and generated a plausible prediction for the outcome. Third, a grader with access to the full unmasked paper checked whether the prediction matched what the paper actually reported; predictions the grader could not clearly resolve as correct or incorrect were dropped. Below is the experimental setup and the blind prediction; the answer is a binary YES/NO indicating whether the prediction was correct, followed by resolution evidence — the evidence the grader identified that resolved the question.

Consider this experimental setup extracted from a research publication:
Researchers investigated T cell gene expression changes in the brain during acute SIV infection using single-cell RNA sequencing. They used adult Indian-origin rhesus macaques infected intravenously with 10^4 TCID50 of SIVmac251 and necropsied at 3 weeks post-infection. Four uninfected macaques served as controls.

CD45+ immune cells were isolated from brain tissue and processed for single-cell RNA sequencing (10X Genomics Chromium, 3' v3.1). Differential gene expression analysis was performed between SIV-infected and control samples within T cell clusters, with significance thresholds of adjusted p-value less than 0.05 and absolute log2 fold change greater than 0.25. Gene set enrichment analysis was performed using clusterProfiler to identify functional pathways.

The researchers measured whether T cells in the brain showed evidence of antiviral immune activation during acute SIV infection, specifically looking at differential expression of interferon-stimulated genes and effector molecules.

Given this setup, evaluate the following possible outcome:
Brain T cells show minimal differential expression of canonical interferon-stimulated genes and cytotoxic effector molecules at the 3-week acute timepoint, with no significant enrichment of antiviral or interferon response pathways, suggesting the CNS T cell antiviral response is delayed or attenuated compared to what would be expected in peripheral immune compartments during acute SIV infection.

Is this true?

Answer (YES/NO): NO